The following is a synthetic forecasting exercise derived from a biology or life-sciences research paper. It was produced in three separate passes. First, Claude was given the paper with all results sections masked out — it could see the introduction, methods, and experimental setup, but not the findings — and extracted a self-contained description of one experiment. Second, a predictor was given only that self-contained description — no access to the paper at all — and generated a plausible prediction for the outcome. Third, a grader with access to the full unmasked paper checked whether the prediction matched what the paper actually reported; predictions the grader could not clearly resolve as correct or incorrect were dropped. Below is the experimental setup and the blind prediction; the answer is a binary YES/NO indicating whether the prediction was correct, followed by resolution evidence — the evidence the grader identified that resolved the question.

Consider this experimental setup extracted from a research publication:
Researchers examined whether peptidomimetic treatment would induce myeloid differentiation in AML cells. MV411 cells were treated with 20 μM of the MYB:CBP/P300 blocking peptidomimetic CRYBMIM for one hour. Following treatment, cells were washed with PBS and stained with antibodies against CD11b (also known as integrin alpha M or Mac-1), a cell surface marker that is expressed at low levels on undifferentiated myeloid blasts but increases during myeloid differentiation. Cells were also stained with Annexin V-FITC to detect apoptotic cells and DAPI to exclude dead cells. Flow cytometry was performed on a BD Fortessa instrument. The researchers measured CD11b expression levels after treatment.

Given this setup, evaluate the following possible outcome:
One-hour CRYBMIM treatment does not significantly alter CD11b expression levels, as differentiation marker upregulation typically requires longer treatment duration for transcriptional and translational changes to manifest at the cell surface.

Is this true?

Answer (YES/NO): NO